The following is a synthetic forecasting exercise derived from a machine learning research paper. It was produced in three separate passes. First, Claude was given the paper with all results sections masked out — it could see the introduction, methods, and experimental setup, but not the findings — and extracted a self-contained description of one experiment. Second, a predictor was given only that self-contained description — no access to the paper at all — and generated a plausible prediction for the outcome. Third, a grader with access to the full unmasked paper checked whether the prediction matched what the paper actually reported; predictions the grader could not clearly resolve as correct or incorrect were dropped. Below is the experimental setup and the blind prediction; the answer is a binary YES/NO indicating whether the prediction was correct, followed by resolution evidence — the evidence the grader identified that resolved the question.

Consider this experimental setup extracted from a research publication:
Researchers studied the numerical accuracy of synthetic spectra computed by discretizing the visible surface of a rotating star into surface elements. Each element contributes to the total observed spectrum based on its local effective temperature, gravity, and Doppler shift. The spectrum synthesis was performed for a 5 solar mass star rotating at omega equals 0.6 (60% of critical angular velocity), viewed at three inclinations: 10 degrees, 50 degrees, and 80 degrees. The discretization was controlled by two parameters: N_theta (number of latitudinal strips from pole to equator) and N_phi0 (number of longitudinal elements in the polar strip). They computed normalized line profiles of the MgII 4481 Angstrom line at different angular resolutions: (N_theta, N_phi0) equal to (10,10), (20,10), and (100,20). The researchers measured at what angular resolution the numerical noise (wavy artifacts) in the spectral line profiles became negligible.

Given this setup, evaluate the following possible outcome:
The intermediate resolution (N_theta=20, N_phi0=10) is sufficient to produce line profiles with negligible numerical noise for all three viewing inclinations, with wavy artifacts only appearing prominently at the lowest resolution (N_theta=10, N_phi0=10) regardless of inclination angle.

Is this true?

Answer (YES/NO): NO